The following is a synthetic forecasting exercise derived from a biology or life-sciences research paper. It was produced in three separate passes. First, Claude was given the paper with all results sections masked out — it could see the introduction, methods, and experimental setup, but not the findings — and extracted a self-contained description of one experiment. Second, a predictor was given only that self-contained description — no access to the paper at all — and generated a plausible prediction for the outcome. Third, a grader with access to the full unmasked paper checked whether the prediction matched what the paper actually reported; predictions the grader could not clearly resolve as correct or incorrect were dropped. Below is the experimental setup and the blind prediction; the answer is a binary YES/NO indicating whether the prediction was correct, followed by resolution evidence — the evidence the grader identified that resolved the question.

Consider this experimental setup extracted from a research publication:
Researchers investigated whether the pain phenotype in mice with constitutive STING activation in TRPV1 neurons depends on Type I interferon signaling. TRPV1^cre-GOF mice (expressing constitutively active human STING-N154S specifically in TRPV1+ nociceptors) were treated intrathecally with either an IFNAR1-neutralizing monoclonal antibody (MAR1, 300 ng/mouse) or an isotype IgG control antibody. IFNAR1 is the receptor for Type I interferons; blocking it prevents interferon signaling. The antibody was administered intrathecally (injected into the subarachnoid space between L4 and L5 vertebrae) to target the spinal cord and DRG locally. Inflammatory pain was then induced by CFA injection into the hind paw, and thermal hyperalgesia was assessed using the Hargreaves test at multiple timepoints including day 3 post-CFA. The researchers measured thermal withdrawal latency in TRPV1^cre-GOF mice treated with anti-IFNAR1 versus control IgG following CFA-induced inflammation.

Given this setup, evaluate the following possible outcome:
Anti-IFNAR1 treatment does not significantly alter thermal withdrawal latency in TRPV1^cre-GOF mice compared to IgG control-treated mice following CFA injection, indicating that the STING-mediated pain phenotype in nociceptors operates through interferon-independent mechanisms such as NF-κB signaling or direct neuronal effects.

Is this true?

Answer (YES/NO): NO